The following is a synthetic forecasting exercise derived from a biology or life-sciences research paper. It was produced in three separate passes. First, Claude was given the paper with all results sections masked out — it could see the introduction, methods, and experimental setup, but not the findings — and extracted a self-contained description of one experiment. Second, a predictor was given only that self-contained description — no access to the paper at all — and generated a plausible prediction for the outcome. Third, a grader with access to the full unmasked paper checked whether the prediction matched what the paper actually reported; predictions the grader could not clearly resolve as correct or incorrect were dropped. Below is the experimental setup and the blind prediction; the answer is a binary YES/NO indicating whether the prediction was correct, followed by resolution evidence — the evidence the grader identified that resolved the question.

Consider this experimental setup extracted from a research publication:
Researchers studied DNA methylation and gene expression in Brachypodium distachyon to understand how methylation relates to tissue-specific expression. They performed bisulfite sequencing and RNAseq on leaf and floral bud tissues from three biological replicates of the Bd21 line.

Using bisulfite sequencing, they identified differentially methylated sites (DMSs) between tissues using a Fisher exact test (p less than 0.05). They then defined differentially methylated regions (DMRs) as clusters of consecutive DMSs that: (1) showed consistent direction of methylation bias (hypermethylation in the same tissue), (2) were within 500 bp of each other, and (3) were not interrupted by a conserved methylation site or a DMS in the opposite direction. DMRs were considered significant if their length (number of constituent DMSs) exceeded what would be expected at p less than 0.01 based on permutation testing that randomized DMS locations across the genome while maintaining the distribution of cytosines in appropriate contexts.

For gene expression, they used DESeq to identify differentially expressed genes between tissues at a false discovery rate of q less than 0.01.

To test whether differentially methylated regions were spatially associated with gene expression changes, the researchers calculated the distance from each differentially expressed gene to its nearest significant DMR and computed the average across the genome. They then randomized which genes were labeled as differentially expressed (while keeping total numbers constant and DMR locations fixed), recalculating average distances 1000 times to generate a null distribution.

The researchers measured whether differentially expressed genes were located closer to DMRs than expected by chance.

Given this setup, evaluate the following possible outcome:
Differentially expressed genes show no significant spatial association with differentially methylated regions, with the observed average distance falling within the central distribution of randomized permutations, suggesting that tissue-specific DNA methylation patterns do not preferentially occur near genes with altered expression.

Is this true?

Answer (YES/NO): YES